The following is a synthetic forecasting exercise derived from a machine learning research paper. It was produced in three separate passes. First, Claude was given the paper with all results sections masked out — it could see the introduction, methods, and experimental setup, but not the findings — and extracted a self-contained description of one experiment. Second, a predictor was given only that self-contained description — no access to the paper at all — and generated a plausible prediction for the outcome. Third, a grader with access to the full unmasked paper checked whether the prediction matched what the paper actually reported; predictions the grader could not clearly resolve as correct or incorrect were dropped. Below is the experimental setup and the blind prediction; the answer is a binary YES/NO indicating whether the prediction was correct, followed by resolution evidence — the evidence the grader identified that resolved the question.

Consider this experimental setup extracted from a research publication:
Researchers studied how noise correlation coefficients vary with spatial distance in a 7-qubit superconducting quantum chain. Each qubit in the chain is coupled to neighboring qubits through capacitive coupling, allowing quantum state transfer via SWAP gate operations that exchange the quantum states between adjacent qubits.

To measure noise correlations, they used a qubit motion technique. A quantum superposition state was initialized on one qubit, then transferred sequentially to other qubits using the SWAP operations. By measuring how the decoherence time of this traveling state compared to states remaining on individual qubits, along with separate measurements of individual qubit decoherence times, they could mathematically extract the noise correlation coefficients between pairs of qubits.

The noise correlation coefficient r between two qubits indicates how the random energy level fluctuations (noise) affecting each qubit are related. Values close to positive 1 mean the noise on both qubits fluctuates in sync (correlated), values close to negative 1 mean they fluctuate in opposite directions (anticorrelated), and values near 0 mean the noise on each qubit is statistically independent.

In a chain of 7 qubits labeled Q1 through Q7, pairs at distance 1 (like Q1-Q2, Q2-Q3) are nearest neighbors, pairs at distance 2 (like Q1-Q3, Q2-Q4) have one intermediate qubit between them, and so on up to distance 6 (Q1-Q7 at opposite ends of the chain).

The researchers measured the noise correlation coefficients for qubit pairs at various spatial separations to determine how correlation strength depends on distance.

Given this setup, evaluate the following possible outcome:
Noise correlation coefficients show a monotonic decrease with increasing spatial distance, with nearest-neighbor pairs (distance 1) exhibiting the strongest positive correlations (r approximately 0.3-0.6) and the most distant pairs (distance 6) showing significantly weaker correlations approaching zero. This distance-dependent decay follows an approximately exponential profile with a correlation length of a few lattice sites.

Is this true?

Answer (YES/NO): NO